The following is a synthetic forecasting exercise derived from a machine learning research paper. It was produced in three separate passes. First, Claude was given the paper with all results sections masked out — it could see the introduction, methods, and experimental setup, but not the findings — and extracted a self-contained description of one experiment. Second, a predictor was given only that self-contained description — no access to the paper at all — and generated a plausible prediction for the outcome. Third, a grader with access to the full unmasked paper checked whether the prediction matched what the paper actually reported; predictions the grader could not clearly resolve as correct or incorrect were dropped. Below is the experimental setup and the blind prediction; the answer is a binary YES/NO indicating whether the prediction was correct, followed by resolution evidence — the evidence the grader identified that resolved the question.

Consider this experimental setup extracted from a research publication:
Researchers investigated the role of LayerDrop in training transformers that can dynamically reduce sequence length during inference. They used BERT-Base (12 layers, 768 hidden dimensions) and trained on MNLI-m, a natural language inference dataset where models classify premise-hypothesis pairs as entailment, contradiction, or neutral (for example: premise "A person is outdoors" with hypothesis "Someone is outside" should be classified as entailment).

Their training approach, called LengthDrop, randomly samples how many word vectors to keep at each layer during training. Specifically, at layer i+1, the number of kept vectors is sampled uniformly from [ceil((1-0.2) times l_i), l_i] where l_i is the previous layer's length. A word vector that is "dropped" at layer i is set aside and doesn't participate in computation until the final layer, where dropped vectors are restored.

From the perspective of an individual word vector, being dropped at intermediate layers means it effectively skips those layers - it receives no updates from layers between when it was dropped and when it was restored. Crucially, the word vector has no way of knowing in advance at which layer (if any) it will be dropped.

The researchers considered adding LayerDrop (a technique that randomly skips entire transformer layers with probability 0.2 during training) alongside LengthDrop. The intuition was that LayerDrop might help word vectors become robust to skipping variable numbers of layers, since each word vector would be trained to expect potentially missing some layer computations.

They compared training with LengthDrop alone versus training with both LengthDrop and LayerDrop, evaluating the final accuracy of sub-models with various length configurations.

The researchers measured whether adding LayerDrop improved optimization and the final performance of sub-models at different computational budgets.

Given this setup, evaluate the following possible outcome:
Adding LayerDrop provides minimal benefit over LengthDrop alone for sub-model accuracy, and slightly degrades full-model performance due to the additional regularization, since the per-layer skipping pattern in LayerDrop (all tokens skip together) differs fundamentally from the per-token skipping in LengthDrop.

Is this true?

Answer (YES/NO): NO